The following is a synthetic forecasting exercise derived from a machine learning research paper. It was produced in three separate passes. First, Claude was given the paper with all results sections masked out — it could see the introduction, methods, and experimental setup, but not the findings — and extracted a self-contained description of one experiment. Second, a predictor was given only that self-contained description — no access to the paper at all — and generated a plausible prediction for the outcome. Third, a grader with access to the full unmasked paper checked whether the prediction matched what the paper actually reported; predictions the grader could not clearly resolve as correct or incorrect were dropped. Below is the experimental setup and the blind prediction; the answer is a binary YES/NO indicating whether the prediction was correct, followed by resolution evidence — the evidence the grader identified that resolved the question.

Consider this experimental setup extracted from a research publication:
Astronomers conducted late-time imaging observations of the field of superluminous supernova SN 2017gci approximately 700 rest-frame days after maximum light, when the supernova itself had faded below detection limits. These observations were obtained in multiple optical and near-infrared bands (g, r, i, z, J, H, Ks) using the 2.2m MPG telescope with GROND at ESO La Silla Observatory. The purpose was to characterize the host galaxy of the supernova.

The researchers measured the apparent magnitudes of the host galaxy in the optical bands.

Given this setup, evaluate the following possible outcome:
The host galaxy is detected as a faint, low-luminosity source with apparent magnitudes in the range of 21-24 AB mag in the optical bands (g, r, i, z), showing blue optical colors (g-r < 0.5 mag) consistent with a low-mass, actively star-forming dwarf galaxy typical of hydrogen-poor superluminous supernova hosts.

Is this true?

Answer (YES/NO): NO